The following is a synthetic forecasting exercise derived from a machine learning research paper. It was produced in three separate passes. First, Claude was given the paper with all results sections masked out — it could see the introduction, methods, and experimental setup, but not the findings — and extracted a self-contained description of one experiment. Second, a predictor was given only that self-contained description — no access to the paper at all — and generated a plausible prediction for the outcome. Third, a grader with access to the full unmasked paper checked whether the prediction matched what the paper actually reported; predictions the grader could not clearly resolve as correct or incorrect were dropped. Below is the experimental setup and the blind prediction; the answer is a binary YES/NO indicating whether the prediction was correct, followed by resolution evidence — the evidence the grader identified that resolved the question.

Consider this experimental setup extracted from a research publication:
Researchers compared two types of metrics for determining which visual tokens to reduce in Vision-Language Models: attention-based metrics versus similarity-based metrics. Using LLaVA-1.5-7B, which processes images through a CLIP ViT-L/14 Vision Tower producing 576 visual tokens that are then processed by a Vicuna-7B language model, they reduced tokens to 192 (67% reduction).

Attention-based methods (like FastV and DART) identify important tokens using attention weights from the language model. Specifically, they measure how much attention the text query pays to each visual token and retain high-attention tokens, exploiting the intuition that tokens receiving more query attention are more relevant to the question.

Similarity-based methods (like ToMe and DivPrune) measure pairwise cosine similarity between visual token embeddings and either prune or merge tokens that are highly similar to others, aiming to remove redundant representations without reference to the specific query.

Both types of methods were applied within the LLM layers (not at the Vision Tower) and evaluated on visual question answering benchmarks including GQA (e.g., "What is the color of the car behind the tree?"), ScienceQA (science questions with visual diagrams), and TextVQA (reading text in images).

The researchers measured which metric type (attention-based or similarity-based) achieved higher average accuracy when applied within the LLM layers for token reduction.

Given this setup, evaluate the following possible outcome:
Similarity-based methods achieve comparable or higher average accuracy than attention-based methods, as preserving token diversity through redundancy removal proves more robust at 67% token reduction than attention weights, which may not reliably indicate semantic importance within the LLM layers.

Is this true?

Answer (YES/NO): YES